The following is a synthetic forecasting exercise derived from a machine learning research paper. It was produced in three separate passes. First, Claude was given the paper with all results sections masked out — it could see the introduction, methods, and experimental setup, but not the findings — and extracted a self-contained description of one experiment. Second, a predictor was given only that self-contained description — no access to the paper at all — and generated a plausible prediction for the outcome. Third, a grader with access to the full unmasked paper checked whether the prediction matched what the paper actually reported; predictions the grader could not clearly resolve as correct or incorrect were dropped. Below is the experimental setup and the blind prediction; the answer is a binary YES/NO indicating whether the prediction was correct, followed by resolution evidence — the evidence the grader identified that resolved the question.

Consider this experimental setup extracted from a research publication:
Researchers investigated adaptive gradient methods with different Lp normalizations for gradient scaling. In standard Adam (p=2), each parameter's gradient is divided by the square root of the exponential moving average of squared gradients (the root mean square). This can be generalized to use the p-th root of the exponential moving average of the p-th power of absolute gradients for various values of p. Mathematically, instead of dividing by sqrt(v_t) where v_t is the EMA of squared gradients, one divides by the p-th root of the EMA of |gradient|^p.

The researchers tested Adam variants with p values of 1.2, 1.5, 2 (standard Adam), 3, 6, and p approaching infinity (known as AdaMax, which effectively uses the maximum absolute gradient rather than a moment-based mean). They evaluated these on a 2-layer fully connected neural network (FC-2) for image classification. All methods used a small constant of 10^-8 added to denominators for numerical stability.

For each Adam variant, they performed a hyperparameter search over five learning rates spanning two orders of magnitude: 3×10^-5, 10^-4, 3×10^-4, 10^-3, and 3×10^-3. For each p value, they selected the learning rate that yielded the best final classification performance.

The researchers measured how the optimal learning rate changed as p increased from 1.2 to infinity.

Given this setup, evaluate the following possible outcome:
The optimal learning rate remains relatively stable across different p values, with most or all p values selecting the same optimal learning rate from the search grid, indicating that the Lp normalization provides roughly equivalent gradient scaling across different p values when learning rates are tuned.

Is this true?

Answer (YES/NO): NO